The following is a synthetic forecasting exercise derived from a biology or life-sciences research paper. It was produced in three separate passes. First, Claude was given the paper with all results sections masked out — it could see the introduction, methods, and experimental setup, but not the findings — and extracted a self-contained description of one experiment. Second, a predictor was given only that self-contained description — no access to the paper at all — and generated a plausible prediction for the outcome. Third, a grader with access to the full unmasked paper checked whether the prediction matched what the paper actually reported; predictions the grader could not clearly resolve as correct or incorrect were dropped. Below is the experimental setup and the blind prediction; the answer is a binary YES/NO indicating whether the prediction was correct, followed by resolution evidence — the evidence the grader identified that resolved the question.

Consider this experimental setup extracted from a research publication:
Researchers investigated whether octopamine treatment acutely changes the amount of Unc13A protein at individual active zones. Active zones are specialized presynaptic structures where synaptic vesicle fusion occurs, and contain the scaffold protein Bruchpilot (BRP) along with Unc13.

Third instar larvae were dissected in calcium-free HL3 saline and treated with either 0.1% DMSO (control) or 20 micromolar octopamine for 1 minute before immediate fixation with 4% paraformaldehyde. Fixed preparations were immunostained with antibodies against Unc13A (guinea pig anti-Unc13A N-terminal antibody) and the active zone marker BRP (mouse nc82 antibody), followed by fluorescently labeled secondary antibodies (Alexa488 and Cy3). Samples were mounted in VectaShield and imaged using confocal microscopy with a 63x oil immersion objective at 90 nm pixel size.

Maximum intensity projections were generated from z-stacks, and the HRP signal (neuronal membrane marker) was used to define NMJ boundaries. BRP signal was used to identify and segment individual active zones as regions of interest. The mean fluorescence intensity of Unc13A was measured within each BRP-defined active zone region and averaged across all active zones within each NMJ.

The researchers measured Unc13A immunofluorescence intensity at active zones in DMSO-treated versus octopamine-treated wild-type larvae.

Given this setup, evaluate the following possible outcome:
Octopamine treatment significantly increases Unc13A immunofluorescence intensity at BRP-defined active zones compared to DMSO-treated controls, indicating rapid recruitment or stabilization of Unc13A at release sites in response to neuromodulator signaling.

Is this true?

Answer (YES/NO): YES